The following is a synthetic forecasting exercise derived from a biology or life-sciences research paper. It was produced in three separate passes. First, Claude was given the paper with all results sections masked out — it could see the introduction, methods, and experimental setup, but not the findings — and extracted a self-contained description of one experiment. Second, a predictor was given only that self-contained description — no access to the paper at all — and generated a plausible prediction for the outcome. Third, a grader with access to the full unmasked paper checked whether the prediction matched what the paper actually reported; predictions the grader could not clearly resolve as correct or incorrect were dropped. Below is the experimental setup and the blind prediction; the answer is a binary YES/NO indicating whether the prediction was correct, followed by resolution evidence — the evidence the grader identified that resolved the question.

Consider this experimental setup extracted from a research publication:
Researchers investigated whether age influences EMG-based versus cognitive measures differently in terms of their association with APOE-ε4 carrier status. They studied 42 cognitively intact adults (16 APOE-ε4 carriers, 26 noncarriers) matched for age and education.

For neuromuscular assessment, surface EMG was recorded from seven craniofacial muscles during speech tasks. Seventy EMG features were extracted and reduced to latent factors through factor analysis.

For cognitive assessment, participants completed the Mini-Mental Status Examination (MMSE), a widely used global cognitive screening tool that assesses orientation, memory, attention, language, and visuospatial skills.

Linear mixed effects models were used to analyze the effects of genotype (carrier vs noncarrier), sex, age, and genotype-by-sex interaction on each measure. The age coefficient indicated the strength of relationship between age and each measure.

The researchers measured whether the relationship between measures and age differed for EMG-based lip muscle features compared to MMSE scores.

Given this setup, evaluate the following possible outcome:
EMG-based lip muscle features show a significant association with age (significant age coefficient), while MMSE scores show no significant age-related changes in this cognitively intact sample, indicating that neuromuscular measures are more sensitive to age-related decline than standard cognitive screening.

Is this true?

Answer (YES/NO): NO